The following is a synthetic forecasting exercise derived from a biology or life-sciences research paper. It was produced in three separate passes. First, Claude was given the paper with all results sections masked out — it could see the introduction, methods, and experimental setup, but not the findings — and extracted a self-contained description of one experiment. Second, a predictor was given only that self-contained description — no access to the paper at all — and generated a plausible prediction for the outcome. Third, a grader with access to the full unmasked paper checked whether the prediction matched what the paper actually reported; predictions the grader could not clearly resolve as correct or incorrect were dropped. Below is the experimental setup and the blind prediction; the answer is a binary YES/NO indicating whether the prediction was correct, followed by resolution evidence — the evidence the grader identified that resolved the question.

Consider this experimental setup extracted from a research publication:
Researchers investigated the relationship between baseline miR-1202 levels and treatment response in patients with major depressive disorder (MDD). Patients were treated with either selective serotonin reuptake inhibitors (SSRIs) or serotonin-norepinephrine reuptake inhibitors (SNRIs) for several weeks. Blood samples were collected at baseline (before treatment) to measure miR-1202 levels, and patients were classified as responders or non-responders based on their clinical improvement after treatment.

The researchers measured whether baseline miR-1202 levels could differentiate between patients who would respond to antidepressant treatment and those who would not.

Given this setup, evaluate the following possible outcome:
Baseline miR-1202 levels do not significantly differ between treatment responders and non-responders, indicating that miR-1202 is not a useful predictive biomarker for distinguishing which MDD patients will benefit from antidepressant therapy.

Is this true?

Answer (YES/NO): NO